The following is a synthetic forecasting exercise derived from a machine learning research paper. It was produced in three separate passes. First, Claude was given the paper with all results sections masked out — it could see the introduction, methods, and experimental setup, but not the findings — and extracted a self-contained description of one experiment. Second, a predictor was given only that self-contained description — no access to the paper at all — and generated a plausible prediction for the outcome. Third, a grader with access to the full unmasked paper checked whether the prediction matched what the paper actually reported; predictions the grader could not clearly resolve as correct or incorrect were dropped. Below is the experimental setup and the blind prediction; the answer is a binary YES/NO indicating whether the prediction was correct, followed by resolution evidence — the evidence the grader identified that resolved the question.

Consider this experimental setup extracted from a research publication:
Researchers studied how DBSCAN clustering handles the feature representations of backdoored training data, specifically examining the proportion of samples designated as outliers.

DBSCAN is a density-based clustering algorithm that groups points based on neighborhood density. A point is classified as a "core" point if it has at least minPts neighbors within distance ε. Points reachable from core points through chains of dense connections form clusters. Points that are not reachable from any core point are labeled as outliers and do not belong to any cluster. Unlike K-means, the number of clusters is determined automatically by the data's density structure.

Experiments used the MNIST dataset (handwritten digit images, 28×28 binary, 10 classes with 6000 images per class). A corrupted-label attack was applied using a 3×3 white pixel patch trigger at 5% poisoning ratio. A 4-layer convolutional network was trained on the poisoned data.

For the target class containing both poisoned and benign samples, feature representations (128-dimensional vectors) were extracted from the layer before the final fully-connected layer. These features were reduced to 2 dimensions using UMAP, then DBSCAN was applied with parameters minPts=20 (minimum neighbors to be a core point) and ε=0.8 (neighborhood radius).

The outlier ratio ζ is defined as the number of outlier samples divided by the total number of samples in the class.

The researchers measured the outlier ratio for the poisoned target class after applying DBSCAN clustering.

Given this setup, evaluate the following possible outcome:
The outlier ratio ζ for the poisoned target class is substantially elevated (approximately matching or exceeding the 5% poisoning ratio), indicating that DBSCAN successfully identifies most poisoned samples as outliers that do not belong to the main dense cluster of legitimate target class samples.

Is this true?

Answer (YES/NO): NO